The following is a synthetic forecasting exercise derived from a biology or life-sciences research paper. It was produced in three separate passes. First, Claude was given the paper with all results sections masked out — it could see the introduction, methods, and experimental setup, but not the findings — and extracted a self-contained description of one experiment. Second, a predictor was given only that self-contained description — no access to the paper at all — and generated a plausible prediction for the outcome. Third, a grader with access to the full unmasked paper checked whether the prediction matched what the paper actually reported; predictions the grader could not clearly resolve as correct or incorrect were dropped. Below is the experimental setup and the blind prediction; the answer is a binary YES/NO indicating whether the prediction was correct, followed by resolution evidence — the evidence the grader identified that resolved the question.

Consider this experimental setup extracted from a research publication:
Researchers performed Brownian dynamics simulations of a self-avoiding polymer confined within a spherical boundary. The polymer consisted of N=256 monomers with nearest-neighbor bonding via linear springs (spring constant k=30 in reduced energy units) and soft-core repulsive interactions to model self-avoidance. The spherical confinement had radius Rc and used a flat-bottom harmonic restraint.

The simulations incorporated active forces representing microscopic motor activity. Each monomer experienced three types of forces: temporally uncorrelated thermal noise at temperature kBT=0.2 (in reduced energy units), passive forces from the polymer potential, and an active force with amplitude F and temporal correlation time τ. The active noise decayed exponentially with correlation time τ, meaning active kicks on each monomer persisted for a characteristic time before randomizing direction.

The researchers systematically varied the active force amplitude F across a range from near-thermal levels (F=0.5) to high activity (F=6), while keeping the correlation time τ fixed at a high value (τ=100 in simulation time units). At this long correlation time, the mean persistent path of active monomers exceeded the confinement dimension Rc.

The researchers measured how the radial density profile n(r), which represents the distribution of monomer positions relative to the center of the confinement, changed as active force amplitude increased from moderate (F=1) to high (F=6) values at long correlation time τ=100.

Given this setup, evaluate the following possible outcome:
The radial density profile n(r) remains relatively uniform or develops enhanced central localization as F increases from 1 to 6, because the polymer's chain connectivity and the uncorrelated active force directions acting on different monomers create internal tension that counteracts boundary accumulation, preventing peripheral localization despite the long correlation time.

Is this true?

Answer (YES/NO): NO